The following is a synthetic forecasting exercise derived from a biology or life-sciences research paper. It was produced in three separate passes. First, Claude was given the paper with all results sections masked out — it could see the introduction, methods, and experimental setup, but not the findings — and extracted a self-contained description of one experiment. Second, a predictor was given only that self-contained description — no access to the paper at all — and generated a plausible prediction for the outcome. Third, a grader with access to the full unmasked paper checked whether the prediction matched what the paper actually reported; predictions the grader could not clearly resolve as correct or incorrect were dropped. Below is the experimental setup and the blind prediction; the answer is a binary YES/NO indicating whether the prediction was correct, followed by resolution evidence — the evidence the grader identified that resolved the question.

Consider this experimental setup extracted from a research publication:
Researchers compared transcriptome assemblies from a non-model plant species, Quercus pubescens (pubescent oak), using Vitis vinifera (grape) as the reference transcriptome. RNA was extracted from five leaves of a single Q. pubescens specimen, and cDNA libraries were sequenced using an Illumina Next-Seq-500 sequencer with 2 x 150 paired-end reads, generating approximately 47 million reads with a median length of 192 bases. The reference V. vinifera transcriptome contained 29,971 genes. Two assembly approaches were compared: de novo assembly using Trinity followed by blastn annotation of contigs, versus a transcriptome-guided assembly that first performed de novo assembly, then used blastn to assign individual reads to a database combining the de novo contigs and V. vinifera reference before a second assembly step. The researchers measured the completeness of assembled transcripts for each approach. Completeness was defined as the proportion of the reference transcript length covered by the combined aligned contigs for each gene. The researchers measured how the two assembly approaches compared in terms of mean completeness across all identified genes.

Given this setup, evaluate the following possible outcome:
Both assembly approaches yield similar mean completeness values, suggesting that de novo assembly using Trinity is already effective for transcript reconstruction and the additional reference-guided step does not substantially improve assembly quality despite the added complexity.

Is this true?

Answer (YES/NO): NO